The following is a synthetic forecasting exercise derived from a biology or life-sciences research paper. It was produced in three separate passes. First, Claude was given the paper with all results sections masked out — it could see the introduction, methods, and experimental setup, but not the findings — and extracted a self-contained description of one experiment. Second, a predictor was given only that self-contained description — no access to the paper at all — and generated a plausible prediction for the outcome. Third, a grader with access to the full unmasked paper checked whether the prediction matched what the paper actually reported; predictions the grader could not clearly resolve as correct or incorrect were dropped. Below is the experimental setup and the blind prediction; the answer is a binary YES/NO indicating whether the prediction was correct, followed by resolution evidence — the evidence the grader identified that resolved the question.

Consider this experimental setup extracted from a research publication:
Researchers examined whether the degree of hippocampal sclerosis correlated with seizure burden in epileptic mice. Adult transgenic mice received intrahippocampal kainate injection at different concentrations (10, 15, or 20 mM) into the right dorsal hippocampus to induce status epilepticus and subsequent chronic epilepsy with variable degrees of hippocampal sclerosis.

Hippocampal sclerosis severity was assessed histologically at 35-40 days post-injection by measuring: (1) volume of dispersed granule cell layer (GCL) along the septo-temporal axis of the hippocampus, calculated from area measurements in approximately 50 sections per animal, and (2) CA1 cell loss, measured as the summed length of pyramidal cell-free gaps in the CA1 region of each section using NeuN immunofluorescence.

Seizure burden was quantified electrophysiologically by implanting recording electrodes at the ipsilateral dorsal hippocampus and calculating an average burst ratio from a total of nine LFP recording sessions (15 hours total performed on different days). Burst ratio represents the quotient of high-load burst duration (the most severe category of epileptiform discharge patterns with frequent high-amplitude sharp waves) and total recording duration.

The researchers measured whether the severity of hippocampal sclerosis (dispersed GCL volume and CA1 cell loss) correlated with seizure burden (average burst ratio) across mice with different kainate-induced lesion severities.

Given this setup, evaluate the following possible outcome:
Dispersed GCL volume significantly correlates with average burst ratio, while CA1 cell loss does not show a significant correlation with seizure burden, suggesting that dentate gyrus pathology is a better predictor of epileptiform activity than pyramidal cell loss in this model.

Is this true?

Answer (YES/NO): YES